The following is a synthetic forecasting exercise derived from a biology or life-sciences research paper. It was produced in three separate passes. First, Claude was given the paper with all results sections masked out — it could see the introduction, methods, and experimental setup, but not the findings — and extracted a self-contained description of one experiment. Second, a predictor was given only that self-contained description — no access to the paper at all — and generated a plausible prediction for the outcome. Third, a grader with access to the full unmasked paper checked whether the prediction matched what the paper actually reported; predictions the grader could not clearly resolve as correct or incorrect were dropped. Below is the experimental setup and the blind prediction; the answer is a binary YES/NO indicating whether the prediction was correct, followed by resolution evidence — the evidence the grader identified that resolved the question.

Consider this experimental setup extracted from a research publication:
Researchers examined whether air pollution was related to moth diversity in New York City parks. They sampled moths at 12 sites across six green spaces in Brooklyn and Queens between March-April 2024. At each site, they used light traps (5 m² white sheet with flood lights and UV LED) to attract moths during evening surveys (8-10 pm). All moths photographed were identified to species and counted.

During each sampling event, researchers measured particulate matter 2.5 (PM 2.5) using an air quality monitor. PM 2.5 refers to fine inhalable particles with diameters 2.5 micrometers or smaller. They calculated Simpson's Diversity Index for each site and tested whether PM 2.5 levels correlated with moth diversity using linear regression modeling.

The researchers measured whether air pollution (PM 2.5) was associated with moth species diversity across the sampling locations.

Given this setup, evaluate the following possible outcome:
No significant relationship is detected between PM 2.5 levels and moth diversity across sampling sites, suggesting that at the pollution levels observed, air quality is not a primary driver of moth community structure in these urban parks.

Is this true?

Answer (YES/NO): YES